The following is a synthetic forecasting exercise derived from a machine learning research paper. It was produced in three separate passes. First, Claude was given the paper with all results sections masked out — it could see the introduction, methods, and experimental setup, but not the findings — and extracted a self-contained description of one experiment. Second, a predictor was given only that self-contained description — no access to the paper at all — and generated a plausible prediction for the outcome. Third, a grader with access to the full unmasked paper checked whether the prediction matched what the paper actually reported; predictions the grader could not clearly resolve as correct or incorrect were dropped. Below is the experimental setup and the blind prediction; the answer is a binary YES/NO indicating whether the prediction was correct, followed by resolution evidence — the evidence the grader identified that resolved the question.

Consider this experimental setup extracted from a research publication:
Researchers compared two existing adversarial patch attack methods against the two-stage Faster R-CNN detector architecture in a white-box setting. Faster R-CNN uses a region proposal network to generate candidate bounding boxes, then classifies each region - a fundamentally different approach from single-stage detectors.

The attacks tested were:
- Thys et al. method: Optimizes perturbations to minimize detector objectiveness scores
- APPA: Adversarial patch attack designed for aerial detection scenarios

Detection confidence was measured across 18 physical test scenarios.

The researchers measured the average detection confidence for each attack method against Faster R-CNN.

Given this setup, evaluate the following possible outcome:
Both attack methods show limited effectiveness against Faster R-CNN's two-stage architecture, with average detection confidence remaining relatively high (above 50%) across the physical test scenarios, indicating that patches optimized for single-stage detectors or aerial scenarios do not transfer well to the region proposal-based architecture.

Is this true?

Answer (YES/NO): YES